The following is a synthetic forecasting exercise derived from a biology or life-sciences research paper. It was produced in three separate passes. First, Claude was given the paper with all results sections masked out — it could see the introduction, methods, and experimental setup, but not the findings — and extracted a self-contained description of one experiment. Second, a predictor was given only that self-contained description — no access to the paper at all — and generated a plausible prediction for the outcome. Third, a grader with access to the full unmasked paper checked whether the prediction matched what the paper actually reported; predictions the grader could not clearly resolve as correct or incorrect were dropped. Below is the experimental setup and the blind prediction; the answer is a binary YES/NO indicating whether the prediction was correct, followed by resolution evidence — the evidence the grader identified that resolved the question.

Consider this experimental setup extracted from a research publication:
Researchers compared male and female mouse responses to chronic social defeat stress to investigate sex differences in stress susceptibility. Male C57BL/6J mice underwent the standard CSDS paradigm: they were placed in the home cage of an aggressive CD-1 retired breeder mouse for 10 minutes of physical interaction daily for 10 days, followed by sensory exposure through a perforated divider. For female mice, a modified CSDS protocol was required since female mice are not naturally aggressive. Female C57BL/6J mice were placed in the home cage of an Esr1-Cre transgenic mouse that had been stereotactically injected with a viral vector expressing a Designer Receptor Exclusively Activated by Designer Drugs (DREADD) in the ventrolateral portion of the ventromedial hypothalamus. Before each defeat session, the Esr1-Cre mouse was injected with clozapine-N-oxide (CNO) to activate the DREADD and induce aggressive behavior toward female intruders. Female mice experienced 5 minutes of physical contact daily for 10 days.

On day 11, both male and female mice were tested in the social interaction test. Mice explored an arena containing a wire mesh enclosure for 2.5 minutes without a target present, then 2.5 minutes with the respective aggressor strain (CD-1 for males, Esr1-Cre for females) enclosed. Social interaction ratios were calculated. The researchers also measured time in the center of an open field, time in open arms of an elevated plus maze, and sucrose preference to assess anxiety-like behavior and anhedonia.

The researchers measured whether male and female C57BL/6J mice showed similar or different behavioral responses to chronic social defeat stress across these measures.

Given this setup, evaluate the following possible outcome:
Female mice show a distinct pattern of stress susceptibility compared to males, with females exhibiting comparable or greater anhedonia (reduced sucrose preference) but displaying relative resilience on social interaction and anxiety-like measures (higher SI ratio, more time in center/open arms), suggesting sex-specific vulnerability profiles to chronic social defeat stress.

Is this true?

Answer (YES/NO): NO